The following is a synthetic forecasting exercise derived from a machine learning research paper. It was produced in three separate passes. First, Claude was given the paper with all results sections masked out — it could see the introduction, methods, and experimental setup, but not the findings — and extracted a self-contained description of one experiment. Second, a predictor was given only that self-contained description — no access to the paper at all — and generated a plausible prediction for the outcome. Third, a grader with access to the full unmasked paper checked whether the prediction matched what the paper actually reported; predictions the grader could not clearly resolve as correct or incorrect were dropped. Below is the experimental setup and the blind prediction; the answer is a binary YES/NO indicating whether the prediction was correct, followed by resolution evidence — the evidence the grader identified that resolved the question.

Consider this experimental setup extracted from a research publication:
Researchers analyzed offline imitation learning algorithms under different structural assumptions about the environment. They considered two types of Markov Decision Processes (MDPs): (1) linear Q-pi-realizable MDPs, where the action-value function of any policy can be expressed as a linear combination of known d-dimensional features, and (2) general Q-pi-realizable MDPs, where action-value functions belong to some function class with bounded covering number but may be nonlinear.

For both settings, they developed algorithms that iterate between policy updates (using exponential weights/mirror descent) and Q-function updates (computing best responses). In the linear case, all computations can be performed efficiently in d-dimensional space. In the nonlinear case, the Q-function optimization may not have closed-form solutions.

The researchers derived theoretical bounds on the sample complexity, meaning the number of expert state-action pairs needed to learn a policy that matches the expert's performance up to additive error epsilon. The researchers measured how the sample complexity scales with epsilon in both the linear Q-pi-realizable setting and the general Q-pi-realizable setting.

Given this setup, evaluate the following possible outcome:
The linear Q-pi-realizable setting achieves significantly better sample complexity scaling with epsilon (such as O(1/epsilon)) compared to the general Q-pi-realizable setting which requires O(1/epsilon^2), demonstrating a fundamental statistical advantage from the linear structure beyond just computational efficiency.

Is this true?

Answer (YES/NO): NO